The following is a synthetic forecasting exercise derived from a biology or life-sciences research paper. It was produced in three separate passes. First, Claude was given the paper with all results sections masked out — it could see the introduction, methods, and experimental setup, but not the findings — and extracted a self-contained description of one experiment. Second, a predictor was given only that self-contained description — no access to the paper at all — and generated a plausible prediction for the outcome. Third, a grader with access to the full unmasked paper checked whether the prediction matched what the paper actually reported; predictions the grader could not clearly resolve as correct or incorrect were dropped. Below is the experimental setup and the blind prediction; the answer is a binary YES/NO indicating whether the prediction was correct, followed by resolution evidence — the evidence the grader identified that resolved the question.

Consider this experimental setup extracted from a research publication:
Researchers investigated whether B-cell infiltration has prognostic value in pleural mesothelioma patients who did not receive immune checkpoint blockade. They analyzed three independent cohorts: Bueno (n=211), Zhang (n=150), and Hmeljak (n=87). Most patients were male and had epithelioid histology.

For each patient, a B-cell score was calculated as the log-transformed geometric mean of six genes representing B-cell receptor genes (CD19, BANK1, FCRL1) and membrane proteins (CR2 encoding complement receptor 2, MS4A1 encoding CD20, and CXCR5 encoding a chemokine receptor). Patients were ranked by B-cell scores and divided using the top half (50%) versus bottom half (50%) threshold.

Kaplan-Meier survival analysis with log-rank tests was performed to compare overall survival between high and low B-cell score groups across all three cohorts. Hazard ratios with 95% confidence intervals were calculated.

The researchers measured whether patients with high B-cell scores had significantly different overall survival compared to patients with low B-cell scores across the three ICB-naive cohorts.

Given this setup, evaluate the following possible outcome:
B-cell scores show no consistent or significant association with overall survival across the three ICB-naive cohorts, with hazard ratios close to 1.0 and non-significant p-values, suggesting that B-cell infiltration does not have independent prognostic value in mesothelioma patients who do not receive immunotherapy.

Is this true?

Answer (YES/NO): NO